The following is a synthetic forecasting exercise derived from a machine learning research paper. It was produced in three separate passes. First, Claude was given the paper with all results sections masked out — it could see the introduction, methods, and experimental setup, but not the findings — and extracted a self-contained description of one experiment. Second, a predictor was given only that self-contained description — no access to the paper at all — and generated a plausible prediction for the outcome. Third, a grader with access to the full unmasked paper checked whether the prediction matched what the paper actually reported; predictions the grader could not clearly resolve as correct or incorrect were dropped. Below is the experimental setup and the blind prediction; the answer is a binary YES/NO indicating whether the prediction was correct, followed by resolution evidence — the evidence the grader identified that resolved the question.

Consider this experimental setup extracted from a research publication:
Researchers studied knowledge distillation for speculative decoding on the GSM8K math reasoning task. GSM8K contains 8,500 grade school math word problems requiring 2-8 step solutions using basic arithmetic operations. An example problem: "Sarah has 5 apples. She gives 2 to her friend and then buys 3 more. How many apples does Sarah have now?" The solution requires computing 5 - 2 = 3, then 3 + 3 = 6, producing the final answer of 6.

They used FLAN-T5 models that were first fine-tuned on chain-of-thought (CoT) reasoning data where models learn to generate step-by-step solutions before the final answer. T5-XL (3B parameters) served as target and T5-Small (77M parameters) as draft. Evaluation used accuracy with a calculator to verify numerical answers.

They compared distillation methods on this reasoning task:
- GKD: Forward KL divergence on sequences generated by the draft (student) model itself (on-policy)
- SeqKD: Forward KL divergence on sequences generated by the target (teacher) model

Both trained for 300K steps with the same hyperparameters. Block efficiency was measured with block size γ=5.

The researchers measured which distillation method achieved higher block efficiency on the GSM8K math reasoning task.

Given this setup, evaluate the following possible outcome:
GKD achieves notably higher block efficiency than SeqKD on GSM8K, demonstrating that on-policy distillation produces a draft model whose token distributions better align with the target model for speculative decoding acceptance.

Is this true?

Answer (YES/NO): YES